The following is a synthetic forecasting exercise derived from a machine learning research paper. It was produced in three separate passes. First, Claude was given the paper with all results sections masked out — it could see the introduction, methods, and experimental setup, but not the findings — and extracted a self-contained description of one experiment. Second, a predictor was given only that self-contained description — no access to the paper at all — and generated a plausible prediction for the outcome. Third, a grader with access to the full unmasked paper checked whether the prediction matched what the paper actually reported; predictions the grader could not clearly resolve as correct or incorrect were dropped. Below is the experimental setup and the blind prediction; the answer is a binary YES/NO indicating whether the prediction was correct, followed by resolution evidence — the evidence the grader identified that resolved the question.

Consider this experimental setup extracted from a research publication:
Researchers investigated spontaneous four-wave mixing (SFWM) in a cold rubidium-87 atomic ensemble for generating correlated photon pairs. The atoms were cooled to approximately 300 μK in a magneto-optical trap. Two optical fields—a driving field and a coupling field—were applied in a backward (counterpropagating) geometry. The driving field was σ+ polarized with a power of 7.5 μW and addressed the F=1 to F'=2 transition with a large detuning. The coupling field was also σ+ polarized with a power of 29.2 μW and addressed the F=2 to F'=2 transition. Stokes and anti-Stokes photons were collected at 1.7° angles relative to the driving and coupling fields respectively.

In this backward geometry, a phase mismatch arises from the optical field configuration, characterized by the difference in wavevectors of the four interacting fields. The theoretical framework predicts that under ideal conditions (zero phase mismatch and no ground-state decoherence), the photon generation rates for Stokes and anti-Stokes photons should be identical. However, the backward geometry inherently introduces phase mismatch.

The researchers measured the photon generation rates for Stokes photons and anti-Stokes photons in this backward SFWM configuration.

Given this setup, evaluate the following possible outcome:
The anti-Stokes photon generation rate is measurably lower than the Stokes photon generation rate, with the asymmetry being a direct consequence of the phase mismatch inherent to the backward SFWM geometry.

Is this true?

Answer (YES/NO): YES